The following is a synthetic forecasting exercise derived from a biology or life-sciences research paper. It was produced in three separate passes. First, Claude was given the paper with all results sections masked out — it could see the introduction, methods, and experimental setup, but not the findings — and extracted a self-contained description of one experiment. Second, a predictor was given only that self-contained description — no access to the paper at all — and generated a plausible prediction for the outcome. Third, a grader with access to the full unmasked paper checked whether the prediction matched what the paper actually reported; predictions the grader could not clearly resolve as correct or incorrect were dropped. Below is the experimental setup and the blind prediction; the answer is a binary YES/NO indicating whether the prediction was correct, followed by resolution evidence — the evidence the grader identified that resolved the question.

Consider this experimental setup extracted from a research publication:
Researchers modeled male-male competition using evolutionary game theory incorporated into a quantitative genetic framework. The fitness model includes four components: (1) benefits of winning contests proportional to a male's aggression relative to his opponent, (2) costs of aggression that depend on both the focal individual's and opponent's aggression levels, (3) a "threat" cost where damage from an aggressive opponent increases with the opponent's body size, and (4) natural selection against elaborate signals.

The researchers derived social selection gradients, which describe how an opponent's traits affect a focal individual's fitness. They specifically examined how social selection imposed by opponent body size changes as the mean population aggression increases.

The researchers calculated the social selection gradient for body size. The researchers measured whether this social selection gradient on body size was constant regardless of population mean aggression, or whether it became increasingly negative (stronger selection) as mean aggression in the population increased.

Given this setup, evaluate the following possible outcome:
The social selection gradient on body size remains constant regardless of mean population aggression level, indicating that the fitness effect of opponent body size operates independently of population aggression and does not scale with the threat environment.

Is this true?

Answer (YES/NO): NO